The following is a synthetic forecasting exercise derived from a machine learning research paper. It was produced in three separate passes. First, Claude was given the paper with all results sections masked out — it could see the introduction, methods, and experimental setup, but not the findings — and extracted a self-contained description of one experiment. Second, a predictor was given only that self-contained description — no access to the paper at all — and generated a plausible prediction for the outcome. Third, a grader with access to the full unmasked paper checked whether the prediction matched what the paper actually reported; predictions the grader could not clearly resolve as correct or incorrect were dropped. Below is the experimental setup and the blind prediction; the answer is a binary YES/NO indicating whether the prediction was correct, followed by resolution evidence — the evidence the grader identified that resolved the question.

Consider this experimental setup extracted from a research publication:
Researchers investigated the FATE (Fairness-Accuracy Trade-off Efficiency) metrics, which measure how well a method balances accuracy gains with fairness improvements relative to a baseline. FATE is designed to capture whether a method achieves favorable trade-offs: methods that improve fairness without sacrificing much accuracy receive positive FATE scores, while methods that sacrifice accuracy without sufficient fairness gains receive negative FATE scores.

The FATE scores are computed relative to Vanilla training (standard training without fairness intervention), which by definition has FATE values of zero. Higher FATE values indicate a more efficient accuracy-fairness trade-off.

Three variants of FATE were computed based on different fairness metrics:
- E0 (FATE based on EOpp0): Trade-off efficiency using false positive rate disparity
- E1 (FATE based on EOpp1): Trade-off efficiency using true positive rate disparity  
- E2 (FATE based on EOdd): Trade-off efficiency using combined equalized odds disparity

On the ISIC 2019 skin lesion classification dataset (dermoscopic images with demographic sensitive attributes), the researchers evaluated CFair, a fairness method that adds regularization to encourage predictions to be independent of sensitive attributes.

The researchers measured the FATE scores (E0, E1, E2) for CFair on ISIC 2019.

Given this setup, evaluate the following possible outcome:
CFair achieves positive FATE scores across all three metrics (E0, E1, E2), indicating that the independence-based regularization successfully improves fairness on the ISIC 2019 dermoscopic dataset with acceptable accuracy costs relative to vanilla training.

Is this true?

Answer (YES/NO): NO